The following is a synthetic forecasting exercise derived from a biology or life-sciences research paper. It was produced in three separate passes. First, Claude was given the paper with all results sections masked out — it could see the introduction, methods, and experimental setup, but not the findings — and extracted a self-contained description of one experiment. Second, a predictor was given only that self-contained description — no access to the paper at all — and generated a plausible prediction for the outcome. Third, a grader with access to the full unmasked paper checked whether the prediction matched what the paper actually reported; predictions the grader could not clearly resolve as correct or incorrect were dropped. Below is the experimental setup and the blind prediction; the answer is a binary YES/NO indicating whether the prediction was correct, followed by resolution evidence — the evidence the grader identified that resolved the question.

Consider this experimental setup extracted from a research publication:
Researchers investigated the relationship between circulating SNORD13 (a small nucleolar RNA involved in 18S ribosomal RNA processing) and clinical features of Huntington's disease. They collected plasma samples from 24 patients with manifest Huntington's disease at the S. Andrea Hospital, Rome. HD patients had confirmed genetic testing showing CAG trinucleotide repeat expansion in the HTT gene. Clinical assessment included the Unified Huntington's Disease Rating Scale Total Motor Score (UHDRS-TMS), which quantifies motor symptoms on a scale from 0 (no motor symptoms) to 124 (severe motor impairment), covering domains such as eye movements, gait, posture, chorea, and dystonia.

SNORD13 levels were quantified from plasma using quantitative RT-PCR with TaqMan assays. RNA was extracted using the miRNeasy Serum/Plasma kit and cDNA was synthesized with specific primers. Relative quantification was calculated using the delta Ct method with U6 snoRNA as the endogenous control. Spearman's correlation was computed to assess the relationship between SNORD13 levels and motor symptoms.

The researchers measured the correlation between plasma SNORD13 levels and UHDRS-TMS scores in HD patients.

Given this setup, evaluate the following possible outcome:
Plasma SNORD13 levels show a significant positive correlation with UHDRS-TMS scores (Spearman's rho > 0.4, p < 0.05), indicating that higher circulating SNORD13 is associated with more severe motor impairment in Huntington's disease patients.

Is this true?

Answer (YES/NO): NO